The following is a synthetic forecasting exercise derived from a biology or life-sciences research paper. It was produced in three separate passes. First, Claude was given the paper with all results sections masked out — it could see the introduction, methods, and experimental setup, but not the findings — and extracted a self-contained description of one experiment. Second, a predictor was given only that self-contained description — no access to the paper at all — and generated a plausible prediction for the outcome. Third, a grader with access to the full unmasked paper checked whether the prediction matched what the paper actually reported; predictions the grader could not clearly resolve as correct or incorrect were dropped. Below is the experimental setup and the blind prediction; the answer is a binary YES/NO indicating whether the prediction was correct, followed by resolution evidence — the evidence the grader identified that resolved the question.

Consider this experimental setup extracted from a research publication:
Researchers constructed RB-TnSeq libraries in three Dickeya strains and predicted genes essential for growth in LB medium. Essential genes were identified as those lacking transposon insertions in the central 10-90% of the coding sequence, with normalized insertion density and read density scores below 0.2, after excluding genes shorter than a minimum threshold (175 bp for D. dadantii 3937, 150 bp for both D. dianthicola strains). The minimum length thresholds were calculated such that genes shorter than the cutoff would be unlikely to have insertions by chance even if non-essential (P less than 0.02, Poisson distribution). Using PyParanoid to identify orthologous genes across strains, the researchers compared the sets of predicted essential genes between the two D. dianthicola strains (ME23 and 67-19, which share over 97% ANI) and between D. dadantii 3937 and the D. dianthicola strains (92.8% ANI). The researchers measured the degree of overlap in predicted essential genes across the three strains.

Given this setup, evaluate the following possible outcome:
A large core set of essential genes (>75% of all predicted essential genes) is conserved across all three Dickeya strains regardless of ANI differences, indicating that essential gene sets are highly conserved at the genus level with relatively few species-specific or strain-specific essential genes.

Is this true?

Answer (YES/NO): NO